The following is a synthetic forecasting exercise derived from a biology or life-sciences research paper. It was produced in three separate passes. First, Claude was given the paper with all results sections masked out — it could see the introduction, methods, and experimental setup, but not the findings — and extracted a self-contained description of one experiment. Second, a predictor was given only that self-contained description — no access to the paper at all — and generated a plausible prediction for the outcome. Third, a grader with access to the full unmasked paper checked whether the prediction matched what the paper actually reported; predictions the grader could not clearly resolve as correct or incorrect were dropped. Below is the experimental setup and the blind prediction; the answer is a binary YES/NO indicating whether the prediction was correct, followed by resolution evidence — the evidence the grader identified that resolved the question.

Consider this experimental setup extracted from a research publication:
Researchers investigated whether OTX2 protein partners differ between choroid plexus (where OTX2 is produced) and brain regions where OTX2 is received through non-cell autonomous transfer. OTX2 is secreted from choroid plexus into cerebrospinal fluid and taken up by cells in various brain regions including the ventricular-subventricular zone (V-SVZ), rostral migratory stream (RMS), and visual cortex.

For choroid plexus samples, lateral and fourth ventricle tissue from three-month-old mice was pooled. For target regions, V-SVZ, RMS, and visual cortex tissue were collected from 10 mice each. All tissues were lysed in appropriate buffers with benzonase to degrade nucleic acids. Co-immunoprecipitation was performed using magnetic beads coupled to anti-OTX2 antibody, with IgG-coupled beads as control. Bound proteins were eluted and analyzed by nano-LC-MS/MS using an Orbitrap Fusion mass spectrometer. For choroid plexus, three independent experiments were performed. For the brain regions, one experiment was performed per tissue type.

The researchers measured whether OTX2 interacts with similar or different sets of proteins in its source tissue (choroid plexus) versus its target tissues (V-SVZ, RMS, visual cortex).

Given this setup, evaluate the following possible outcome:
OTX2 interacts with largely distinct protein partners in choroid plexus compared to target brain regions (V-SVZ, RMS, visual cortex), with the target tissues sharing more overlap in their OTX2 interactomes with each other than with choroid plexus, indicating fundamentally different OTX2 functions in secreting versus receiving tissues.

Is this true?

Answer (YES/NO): NO